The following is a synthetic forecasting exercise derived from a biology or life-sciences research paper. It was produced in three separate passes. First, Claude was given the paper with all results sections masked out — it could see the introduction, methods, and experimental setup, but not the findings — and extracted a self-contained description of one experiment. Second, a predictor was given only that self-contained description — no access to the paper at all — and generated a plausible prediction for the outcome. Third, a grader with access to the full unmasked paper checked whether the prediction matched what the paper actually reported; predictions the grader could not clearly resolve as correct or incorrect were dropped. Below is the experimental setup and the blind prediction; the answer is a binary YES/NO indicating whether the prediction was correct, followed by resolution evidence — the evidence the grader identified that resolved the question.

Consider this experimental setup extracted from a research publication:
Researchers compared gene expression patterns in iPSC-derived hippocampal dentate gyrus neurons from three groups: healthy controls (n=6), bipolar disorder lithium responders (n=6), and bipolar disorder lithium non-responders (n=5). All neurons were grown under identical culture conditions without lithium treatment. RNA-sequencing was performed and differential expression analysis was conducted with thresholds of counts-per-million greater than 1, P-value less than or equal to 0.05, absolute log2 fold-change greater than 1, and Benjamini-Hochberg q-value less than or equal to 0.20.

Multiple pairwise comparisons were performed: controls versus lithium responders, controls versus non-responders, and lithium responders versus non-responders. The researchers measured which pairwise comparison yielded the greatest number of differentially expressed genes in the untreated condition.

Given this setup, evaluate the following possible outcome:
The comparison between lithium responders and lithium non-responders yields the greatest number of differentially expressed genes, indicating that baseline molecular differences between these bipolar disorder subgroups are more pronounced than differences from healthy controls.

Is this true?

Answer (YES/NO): YES